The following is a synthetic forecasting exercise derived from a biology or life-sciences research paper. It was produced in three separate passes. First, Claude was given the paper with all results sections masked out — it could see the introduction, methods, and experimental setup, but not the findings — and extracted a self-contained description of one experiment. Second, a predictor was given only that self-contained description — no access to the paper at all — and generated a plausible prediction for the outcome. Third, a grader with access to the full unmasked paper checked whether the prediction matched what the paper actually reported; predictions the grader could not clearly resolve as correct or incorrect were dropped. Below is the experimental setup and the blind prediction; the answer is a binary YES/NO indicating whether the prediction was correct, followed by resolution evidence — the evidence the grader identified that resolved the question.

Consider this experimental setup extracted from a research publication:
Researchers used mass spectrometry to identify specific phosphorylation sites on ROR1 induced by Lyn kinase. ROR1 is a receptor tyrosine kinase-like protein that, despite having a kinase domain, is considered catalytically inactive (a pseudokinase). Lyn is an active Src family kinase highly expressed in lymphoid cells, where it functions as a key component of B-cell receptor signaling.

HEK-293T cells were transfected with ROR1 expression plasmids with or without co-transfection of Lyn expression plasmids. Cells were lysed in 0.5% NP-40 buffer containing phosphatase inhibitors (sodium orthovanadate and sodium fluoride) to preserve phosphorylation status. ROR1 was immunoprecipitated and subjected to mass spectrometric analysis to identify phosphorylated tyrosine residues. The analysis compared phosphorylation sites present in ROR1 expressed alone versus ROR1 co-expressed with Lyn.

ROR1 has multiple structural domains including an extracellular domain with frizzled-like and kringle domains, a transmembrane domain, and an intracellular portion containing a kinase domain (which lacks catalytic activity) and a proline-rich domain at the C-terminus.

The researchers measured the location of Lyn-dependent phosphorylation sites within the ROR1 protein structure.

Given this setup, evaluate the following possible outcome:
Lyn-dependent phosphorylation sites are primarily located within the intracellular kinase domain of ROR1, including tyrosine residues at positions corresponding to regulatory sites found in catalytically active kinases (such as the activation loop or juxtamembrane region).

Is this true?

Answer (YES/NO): NO